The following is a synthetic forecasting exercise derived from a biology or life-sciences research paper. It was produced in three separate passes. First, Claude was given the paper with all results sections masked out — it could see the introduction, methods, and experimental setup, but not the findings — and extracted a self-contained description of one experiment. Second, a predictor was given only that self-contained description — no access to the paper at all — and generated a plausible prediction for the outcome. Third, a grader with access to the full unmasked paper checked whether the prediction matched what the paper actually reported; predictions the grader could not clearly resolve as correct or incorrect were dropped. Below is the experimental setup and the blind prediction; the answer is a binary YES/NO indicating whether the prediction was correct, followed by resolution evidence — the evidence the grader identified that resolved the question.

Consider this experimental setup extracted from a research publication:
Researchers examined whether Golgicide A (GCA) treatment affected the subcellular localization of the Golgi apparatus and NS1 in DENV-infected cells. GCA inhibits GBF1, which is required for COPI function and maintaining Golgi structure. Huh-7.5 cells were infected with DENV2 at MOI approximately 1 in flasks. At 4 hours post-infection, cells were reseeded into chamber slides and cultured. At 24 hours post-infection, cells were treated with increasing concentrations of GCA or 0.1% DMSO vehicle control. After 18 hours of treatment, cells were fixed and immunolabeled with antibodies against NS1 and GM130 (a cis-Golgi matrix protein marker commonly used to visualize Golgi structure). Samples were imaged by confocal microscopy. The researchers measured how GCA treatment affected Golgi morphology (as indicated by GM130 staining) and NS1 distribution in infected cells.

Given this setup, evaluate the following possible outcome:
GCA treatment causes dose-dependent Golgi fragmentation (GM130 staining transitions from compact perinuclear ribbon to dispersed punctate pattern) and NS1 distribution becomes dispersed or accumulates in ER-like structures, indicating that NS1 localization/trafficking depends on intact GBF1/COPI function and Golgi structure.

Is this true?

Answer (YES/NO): NO